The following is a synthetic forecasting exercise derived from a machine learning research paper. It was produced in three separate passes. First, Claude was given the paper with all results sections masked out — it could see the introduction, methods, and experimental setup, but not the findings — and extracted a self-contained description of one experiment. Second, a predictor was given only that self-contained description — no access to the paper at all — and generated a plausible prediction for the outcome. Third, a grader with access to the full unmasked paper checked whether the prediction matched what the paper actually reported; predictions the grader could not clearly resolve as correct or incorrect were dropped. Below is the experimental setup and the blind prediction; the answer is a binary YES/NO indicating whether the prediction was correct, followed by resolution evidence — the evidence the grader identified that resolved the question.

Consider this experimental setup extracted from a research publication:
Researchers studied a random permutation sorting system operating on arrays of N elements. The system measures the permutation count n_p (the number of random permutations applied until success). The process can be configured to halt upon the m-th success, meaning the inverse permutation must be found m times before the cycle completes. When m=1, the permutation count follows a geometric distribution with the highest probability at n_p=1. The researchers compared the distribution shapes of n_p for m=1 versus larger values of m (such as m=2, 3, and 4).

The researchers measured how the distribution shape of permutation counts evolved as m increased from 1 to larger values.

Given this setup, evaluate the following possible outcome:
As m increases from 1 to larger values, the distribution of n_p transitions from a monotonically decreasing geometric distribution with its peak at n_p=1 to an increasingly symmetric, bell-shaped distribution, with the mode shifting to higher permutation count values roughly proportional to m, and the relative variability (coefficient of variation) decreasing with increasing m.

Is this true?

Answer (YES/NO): NO